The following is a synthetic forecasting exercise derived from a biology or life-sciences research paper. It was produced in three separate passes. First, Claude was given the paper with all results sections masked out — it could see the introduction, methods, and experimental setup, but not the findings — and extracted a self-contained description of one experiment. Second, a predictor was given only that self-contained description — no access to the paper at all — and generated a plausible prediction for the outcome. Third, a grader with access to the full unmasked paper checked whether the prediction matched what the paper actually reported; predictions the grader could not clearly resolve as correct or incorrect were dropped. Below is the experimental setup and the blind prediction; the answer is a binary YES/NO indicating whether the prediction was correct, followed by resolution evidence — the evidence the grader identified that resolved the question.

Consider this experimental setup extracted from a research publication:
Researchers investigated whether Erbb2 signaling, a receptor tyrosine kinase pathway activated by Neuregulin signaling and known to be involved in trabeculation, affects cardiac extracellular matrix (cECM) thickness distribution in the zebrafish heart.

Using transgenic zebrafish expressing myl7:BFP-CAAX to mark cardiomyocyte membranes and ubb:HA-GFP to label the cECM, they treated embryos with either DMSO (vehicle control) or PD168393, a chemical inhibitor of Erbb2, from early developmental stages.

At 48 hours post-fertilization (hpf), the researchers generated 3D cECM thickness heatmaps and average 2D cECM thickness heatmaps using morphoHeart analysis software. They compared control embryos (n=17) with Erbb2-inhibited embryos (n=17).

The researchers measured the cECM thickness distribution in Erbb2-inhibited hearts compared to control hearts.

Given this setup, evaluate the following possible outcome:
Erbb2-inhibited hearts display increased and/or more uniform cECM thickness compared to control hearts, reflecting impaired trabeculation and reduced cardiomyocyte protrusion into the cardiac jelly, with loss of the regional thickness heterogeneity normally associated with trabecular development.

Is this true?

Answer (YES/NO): NO